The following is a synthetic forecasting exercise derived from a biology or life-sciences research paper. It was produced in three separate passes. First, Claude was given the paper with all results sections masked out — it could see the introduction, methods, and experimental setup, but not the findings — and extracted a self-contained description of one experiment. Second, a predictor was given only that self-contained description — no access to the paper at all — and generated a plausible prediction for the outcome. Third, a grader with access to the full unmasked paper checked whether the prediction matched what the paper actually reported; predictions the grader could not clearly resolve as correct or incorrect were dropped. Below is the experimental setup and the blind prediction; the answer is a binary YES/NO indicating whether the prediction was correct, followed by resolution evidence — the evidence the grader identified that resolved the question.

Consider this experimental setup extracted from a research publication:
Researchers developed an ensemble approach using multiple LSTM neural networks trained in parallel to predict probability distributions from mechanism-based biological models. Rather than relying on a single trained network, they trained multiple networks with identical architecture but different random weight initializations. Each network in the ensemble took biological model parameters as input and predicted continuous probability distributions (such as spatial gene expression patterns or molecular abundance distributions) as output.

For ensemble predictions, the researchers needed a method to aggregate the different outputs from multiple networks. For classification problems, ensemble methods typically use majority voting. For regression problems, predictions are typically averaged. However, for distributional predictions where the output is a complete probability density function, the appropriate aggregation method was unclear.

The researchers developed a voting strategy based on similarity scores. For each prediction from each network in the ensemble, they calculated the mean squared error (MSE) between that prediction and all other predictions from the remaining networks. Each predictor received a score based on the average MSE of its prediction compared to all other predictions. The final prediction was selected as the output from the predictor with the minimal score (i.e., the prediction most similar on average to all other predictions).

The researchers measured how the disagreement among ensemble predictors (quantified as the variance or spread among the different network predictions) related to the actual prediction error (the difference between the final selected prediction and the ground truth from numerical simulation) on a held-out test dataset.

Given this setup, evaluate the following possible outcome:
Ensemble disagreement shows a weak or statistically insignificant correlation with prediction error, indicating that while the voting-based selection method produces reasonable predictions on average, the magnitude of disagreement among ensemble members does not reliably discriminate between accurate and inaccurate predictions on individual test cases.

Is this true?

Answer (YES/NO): NO